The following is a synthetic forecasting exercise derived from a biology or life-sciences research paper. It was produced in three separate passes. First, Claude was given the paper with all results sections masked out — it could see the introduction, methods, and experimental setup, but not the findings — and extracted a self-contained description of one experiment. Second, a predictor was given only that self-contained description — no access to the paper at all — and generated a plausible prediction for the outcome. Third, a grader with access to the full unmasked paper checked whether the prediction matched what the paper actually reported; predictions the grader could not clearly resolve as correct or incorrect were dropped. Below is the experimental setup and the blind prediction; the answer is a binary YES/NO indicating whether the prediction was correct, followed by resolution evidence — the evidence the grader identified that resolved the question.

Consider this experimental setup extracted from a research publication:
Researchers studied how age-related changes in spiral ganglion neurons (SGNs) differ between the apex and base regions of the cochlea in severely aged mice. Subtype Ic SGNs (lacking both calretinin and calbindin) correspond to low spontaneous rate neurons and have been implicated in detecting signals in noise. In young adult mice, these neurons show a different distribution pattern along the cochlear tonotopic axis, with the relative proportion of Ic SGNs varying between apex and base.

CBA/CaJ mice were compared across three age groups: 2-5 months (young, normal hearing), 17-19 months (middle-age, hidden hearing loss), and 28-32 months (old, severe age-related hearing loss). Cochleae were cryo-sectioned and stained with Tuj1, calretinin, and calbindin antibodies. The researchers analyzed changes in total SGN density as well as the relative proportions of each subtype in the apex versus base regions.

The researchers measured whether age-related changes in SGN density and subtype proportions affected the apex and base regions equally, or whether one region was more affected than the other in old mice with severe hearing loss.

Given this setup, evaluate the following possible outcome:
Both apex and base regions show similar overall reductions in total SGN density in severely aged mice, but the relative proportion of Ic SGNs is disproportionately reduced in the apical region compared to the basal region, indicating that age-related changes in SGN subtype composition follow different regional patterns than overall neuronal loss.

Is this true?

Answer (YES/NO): NO